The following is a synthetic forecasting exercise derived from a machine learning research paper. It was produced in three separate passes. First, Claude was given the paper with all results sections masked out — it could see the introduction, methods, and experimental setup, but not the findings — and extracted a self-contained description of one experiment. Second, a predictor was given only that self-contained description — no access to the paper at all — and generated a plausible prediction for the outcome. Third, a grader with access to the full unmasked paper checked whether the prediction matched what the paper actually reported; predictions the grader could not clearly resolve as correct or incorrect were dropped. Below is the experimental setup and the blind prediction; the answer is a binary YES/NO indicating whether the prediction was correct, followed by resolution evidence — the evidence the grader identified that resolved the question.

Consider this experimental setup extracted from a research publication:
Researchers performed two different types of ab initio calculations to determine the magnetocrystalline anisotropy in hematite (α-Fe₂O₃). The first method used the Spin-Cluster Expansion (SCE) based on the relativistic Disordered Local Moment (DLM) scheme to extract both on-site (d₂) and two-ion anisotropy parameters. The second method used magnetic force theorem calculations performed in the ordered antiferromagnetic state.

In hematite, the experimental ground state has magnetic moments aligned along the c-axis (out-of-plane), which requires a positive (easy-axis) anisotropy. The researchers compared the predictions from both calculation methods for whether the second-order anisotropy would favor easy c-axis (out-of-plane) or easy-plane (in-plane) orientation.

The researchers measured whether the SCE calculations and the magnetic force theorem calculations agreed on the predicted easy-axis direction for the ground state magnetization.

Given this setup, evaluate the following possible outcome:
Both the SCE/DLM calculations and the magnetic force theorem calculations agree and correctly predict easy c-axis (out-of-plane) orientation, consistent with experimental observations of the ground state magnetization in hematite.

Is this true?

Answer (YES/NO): NO